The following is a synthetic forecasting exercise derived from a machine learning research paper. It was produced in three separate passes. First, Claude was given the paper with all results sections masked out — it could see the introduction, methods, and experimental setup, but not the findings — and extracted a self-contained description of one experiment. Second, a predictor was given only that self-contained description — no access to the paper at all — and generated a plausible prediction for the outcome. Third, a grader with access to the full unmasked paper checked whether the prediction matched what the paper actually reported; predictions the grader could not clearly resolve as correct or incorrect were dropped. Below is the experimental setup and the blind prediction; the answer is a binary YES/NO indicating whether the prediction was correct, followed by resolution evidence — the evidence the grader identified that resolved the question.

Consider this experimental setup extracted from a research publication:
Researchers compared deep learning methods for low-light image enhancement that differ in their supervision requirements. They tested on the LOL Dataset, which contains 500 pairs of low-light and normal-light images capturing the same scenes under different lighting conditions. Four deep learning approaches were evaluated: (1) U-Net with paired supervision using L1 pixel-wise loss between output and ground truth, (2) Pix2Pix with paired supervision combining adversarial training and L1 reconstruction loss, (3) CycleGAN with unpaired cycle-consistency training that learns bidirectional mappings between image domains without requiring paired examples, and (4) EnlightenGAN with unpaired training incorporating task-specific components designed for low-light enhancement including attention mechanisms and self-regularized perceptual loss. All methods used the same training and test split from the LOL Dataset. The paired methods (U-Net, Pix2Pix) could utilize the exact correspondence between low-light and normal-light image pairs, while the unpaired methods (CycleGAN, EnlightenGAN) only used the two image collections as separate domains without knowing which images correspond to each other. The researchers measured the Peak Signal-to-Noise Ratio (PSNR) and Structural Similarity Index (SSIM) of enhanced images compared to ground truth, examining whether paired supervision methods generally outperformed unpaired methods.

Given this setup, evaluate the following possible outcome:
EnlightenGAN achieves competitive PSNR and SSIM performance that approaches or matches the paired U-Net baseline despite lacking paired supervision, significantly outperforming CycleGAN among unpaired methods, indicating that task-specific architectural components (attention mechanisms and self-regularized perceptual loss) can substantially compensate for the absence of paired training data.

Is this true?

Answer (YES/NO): NO